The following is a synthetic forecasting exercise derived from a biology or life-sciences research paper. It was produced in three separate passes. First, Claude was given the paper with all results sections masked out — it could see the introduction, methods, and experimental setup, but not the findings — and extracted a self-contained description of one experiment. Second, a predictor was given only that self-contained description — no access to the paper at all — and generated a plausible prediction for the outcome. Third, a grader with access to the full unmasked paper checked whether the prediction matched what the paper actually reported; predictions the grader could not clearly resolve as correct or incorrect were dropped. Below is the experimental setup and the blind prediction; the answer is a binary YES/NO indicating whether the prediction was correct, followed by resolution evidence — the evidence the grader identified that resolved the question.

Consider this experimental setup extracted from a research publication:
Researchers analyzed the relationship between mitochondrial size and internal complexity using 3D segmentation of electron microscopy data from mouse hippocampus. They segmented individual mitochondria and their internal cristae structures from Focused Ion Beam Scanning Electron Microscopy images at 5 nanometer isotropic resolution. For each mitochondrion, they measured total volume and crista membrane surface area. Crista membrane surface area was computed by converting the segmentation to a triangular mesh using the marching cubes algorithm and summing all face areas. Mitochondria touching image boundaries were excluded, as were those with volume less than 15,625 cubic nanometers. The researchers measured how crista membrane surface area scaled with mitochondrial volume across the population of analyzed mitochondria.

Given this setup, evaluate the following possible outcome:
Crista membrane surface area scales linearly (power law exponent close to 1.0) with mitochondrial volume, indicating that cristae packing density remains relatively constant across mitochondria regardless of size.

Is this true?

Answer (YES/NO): YES